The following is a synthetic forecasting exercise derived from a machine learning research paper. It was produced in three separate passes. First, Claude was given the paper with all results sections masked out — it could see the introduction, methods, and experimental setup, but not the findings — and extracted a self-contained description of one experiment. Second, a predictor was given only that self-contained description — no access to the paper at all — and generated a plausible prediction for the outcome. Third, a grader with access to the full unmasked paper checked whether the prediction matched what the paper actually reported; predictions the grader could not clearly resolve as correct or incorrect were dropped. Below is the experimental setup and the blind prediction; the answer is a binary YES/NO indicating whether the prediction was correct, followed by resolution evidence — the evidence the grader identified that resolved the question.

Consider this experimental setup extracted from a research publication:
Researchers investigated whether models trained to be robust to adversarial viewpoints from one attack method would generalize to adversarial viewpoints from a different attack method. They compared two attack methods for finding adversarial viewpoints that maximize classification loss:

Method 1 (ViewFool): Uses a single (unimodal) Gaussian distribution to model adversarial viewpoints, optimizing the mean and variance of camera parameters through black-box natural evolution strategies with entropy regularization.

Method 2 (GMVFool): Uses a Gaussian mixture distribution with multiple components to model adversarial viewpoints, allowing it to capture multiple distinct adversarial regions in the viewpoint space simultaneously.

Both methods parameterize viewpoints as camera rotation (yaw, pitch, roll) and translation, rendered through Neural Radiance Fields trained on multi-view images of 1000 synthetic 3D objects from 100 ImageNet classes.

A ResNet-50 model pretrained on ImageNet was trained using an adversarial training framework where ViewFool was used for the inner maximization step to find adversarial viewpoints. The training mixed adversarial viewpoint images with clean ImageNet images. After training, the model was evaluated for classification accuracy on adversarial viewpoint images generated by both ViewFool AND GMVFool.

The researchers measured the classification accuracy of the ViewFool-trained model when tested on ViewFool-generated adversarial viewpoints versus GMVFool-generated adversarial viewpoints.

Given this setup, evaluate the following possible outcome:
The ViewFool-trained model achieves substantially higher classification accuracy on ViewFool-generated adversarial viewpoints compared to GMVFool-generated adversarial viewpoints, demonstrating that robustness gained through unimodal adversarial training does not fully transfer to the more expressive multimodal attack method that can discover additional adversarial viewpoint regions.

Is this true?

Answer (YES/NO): NO